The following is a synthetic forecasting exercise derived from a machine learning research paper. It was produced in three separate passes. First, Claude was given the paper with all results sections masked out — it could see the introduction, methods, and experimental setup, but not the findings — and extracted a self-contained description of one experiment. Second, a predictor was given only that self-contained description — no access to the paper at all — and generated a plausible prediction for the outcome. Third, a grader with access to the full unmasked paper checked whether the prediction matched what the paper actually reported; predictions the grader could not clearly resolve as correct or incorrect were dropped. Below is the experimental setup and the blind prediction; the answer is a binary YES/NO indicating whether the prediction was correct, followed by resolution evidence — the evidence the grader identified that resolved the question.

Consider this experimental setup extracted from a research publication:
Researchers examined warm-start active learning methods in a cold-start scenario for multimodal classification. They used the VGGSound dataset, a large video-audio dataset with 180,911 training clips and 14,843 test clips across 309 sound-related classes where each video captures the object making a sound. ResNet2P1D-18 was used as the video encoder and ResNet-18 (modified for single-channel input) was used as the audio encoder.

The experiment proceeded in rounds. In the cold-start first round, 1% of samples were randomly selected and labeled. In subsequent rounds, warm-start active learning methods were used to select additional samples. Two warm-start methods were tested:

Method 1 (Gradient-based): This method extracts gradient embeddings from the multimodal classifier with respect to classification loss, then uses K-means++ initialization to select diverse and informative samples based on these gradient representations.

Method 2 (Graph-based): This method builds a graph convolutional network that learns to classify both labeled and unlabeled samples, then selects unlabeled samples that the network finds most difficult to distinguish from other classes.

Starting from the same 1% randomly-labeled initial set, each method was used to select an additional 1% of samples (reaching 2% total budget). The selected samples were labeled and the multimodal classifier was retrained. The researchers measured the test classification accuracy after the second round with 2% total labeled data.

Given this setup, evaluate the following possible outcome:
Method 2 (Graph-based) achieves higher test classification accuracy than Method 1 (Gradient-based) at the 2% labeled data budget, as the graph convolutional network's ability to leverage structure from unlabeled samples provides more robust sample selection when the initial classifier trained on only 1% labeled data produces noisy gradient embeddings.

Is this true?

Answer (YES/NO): NO